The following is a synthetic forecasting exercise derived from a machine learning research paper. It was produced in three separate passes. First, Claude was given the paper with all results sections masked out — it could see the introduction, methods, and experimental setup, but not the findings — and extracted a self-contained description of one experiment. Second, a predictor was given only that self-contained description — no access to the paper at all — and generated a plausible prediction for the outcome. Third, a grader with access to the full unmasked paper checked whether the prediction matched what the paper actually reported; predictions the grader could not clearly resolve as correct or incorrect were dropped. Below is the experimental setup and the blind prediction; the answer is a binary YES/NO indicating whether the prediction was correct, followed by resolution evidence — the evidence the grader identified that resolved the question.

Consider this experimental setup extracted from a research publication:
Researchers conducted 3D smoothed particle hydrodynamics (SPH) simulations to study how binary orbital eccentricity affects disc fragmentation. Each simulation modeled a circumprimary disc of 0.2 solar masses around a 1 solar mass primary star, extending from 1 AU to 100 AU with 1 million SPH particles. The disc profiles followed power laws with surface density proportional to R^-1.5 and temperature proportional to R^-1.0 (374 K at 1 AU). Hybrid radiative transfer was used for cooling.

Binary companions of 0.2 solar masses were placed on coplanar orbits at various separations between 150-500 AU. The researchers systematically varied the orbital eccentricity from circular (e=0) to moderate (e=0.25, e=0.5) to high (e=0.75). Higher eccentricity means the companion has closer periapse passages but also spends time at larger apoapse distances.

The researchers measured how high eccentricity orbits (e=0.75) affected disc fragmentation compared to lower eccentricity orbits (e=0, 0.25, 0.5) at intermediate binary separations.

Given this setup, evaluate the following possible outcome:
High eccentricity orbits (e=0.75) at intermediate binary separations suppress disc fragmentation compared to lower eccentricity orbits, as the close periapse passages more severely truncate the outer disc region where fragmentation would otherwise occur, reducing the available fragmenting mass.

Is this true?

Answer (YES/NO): YES